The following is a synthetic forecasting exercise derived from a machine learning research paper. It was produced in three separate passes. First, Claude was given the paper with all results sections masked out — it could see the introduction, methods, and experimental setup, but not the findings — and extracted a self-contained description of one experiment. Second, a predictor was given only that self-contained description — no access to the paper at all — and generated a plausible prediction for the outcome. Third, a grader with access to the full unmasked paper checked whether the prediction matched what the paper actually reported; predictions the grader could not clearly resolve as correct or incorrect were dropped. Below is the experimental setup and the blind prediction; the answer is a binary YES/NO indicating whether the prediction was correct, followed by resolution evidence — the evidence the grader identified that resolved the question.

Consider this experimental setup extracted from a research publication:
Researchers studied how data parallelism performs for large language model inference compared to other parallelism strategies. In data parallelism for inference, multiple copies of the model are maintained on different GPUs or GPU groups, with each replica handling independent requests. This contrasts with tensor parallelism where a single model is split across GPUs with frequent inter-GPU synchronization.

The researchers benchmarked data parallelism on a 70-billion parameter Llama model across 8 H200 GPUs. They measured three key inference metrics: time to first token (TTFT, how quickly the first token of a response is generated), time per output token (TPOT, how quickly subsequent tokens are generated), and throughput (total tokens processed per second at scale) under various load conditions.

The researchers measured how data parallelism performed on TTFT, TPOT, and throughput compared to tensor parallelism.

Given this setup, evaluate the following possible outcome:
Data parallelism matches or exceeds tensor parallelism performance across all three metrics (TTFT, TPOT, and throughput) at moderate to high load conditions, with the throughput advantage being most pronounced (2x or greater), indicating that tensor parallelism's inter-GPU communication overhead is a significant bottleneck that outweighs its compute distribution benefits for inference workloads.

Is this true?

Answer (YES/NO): NO